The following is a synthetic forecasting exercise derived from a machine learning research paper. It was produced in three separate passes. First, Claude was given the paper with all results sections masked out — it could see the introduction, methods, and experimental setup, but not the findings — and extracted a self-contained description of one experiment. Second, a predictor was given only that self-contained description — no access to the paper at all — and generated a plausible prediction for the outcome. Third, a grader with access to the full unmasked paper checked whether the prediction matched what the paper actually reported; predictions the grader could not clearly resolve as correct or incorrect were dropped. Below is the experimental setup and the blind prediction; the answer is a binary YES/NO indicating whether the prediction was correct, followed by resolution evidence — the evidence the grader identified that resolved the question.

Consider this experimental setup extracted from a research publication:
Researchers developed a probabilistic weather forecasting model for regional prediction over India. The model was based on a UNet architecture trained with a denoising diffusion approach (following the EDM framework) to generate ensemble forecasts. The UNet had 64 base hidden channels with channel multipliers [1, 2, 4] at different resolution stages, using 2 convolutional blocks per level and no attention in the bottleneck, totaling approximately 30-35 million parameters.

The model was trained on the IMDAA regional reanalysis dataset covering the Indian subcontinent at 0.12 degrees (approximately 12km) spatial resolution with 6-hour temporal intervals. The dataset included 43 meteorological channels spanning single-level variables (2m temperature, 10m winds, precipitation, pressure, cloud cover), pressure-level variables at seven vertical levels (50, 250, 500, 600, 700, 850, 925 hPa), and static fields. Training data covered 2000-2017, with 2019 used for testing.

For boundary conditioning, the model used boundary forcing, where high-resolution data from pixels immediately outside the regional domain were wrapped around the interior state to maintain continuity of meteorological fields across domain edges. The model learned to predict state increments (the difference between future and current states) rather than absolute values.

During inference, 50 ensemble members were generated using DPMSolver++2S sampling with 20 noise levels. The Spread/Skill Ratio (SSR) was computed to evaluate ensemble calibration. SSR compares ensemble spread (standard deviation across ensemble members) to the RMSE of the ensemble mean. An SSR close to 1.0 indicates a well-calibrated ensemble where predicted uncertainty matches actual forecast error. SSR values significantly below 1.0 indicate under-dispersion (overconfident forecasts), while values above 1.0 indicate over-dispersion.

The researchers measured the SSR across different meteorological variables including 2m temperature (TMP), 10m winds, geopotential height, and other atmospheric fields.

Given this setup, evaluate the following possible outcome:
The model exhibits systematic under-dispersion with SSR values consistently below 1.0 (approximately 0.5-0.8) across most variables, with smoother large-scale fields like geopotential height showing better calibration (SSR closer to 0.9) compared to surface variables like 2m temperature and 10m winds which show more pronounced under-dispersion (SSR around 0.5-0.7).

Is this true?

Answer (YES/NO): NO